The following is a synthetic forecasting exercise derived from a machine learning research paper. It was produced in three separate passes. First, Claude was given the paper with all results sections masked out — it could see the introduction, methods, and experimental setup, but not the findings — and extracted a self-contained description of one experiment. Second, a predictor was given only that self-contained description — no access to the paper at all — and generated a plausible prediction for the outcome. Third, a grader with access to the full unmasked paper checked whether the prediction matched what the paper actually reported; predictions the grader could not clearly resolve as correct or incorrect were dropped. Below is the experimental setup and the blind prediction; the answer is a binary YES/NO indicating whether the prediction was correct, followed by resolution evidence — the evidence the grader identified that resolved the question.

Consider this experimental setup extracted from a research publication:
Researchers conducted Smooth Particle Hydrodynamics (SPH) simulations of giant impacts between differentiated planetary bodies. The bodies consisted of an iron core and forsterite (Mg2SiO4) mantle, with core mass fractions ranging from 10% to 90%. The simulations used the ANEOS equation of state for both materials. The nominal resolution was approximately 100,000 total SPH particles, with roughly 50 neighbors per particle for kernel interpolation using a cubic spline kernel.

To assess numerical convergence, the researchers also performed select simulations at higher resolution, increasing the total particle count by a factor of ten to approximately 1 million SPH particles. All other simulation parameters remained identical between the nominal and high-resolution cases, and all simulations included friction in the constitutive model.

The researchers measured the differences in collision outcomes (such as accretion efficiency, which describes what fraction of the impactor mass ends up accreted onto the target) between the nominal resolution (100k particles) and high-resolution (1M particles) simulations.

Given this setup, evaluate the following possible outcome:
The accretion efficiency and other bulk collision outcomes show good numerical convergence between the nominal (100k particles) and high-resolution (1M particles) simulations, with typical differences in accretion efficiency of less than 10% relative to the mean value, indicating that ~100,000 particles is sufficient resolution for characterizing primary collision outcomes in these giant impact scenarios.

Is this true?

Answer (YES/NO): YES